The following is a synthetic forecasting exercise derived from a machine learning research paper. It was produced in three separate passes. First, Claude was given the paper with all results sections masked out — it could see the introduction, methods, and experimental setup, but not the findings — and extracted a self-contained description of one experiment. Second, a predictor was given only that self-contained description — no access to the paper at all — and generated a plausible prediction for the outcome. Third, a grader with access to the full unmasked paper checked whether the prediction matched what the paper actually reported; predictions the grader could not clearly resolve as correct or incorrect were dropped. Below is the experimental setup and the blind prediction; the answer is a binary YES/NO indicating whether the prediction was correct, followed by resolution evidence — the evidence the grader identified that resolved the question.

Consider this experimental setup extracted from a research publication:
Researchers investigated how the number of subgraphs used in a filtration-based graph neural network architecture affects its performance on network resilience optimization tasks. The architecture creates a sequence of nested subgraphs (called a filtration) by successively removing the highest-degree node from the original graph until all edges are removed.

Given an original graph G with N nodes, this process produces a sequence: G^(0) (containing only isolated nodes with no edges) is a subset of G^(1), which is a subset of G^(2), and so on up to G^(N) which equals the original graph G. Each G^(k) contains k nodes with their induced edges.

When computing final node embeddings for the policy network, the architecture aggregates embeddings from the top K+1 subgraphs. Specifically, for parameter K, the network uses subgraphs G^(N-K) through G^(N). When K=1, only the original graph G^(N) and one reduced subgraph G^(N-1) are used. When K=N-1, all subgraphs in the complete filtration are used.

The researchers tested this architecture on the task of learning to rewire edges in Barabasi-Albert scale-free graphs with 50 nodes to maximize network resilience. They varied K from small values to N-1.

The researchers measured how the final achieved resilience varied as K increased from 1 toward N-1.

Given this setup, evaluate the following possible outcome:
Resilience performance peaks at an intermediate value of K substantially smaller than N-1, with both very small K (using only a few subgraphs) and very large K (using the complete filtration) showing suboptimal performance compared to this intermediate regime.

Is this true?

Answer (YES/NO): NO